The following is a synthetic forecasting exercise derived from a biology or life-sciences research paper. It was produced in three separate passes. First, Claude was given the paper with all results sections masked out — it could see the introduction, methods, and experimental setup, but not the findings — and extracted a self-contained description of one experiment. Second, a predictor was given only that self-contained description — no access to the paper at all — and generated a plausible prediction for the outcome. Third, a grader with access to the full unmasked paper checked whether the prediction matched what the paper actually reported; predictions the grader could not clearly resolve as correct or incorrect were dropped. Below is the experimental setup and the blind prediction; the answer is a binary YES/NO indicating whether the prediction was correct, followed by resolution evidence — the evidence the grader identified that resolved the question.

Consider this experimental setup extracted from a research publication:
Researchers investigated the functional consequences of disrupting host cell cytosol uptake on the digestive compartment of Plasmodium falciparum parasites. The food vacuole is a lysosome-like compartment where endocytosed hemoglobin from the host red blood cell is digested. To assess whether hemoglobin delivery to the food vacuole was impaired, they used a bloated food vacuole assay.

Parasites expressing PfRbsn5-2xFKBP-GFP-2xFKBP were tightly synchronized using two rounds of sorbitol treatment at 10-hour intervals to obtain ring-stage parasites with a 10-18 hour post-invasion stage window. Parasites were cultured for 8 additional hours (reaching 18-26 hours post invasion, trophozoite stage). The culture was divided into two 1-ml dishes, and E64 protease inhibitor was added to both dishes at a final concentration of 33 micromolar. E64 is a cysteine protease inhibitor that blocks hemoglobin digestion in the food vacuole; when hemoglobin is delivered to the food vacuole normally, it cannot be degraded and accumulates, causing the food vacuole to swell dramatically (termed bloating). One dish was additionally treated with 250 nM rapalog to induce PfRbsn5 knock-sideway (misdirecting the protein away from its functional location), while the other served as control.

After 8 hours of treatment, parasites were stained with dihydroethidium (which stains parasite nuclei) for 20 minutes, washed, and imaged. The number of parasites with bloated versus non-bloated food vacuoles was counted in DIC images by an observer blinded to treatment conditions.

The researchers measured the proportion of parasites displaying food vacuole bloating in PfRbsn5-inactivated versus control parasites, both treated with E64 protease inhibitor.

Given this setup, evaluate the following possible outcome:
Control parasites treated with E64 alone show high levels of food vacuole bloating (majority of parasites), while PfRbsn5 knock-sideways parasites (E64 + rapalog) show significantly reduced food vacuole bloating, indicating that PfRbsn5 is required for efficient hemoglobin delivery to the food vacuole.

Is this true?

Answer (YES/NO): YES